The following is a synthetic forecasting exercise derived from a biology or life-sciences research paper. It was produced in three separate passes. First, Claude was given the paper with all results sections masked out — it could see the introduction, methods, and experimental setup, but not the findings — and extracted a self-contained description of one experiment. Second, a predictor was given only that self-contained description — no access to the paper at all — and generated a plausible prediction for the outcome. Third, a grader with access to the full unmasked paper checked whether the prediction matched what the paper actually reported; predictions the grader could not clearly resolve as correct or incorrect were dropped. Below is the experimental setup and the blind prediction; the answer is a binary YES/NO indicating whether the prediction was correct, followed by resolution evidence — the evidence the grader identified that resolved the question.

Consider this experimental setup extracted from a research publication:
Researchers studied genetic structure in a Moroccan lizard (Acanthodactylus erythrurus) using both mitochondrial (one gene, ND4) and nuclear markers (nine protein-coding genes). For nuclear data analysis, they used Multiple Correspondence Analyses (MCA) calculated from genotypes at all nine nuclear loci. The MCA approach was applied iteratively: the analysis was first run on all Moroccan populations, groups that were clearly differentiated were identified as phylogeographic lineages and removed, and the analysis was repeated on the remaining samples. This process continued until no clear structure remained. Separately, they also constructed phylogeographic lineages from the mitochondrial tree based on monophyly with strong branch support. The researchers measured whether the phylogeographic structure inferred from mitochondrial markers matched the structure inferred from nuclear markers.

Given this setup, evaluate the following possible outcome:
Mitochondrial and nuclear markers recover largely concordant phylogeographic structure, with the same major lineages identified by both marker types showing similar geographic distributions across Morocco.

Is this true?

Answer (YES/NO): NO